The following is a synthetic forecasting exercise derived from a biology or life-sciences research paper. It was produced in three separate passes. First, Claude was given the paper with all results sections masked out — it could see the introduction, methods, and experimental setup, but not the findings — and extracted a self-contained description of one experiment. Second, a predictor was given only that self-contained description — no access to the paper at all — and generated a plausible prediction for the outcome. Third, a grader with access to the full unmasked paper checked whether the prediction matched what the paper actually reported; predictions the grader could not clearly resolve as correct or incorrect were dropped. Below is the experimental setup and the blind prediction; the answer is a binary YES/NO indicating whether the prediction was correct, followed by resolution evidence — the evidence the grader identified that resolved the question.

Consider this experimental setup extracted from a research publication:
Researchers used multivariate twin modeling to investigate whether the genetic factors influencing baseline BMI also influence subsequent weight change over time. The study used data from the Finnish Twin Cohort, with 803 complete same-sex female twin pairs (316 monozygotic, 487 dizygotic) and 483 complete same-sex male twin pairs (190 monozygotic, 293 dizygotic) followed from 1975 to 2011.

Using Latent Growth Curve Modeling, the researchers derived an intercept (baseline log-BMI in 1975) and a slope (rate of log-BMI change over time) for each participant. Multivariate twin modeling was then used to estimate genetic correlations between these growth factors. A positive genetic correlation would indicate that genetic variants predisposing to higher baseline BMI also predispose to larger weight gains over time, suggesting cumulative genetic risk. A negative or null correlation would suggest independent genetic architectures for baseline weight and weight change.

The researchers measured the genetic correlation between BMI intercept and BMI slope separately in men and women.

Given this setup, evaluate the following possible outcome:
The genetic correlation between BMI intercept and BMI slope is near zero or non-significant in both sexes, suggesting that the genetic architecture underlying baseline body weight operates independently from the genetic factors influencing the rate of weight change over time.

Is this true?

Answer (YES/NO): NO